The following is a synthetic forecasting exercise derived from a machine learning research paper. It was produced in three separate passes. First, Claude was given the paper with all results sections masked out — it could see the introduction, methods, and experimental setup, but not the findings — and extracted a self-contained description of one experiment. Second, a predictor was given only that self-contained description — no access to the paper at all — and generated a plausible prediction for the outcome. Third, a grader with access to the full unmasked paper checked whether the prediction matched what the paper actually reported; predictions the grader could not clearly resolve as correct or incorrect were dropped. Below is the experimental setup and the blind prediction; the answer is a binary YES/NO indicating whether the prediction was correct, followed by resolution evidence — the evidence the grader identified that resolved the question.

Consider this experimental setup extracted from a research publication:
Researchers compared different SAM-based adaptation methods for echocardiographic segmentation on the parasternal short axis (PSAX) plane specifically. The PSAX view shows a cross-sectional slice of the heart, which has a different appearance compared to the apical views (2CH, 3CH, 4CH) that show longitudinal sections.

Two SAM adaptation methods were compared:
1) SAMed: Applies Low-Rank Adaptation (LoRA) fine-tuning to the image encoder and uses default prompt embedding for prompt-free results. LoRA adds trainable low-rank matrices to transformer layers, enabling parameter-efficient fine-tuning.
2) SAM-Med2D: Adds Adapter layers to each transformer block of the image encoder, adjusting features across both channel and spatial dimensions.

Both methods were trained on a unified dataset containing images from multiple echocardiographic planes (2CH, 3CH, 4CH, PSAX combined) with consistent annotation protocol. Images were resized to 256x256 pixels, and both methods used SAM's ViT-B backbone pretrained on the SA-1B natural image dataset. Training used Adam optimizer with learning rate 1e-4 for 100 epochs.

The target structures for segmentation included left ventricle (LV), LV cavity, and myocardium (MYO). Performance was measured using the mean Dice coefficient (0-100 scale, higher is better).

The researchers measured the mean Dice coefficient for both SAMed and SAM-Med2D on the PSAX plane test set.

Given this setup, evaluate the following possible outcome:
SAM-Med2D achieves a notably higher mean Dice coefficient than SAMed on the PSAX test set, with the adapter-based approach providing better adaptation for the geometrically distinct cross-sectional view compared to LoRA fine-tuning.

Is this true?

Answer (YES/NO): YES